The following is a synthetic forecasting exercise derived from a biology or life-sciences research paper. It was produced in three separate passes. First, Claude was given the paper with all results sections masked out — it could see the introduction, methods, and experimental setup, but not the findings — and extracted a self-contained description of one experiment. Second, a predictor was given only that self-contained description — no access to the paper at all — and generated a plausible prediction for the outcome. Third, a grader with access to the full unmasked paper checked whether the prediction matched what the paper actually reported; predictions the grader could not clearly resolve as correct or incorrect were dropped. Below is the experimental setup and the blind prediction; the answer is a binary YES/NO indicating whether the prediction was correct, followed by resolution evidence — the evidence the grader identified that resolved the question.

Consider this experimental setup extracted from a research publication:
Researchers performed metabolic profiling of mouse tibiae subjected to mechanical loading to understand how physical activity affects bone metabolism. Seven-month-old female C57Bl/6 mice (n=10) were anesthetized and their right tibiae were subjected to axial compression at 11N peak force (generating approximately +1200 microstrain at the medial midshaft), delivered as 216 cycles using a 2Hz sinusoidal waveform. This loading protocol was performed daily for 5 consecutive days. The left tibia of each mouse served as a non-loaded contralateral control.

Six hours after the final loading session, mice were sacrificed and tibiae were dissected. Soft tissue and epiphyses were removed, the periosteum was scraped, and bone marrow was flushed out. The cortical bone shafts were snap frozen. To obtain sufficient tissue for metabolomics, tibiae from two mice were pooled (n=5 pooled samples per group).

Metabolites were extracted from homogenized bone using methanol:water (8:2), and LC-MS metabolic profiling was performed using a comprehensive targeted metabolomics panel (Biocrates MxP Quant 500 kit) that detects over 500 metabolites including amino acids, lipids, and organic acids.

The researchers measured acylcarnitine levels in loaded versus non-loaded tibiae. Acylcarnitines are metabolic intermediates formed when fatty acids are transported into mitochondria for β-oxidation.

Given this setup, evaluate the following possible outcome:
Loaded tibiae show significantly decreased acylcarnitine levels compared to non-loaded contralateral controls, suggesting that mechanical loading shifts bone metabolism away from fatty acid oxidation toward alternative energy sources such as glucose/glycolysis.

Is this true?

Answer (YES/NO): NO